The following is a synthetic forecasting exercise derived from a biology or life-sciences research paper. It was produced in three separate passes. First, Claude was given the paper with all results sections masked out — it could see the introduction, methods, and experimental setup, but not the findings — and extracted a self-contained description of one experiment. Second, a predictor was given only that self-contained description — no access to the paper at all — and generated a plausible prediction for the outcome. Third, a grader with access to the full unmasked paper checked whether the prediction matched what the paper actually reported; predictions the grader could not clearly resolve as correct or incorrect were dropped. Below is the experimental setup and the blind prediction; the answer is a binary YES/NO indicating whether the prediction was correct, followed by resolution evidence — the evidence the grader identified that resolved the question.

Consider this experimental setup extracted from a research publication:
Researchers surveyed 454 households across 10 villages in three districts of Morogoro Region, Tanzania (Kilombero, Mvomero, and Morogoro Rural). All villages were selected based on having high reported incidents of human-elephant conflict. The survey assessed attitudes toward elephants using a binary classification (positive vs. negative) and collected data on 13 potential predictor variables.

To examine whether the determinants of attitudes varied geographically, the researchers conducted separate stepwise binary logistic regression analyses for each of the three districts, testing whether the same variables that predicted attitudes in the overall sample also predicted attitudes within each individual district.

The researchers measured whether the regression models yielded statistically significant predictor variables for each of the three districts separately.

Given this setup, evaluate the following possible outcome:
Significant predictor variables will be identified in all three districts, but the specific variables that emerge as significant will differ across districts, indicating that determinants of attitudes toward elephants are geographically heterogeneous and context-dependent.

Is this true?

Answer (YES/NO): NO